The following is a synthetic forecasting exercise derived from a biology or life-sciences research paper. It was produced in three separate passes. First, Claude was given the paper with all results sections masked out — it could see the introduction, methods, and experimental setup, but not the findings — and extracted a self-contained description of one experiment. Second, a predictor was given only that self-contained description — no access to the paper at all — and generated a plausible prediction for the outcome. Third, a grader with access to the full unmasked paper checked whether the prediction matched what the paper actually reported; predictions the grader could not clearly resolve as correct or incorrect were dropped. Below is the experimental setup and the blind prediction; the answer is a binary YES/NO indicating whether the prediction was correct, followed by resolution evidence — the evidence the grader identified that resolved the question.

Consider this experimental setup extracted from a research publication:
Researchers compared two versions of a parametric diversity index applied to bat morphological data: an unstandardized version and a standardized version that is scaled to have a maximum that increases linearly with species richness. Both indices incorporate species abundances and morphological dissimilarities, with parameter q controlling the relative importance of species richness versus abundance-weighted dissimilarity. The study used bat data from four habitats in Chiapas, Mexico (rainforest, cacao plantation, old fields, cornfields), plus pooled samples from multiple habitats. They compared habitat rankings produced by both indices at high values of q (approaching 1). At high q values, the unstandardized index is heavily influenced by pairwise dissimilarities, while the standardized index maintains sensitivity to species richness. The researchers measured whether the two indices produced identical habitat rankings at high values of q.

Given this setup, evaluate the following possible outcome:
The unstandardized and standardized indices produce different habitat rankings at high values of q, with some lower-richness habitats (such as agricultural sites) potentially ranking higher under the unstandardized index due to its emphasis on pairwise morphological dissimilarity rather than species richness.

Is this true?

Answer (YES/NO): YES